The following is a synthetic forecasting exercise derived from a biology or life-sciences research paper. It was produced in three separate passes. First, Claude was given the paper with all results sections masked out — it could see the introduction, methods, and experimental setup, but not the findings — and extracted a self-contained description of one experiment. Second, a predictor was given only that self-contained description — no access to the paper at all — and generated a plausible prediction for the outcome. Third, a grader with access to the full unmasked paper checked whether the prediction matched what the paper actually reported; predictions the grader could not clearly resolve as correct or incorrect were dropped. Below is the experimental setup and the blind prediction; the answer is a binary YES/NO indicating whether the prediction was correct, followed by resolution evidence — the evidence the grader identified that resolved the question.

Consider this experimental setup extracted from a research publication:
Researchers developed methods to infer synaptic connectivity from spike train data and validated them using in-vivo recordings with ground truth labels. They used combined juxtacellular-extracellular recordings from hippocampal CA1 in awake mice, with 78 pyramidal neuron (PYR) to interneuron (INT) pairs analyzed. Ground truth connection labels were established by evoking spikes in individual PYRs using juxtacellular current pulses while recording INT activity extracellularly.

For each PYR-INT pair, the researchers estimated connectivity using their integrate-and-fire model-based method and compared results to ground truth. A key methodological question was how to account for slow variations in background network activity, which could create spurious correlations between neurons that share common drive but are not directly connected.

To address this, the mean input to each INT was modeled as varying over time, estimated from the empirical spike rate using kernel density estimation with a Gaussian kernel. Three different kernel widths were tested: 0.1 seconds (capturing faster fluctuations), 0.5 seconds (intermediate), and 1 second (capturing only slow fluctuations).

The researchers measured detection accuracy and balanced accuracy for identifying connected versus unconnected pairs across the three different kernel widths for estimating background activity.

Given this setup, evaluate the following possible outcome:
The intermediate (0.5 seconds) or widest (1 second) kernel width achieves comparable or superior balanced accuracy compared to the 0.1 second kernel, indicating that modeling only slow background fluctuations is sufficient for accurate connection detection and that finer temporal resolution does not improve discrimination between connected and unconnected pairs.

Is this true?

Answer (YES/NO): YES